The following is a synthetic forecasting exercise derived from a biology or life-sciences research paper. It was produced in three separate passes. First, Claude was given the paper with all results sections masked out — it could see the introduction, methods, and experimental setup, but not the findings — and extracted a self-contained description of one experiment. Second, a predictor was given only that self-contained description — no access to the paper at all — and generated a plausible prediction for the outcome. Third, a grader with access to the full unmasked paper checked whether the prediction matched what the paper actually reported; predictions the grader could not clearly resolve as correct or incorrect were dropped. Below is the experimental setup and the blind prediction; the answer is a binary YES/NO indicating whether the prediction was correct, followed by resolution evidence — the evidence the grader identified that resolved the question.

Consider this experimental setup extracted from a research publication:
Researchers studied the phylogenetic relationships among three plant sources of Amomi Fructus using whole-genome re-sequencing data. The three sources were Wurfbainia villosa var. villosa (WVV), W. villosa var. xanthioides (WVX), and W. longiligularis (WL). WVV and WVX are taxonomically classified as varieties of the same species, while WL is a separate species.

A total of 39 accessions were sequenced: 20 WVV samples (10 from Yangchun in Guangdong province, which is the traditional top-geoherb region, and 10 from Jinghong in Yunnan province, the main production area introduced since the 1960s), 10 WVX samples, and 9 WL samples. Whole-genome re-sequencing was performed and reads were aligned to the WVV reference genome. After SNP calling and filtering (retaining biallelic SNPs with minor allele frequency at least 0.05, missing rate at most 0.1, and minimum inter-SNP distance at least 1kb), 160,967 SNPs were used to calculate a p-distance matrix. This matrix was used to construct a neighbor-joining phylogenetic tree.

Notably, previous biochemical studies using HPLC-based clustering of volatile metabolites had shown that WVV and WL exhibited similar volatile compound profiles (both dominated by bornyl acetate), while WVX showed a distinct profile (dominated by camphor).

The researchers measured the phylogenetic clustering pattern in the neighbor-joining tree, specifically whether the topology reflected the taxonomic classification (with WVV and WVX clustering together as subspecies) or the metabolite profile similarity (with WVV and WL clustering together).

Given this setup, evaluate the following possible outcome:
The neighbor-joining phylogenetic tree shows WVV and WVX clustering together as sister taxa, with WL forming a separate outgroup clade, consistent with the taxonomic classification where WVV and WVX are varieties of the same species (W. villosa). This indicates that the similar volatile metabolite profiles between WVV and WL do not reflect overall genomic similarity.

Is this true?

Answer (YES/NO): YES